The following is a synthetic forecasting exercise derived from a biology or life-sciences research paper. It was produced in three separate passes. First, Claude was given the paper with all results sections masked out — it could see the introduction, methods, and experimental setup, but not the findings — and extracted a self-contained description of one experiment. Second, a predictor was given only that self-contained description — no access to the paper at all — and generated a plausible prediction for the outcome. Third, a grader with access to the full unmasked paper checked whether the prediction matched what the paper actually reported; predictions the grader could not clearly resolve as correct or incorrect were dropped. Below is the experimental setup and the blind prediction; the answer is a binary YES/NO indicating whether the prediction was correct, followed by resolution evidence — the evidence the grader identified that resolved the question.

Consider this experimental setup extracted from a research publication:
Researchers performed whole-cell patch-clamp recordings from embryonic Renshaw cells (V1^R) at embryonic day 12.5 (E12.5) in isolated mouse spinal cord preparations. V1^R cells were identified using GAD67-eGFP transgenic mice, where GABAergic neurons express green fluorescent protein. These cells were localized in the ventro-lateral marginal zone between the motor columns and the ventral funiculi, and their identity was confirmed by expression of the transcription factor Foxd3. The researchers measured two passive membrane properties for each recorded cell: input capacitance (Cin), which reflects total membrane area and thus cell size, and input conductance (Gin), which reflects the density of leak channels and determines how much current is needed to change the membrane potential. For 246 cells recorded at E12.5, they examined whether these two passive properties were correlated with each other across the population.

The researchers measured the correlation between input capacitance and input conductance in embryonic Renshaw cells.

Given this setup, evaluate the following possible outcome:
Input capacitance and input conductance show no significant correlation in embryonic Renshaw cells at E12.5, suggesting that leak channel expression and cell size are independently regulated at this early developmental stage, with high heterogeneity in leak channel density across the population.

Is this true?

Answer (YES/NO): NO